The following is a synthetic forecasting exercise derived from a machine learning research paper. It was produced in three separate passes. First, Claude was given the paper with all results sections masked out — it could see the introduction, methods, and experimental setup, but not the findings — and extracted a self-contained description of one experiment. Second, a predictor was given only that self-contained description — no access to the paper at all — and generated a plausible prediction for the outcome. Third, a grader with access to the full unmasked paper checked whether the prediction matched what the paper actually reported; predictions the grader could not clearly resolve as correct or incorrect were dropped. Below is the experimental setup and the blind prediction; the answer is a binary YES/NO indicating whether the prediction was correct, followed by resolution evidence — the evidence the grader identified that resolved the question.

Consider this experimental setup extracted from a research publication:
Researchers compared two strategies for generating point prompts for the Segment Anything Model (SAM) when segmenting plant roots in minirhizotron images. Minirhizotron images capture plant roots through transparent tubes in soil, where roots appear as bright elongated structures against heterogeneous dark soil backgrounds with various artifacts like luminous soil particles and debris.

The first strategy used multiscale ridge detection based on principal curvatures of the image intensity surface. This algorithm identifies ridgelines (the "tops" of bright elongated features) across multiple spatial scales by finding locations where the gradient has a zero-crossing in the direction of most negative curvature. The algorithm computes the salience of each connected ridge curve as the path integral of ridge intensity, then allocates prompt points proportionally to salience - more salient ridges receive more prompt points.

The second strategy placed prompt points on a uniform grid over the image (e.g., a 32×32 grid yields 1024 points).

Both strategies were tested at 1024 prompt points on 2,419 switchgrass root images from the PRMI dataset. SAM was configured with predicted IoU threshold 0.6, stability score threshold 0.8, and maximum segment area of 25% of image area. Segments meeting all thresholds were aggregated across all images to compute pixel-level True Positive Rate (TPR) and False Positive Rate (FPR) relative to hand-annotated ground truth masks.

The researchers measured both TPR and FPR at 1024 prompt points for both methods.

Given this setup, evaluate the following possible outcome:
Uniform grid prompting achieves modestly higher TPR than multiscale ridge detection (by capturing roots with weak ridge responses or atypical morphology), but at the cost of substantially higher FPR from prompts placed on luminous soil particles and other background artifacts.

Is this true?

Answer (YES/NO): NO